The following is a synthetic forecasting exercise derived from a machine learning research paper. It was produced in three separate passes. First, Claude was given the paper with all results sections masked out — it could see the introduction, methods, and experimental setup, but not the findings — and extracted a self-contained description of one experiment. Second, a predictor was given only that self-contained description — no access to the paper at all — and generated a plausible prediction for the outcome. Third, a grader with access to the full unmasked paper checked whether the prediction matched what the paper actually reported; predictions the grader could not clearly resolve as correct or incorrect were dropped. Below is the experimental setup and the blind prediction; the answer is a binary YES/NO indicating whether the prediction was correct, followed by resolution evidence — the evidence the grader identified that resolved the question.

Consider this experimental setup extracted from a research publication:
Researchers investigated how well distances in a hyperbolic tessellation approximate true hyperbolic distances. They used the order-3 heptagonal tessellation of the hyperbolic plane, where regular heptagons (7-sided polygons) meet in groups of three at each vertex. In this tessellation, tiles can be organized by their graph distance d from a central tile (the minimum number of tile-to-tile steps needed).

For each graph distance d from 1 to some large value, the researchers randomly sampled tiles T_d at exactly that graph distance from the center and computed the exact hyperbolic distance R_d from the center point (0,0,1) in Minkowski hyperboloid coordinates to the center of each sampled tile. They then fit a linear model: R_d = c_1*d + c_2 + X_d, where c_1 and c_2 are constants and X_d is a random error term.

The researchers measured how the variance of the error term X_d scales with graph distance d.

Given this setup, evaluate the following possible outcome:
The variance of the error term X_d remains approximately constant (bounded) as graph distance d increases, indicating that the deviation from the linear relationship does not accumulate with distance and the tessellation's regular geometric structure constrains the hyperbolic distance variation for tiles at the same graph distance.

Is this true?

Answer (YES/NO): NO